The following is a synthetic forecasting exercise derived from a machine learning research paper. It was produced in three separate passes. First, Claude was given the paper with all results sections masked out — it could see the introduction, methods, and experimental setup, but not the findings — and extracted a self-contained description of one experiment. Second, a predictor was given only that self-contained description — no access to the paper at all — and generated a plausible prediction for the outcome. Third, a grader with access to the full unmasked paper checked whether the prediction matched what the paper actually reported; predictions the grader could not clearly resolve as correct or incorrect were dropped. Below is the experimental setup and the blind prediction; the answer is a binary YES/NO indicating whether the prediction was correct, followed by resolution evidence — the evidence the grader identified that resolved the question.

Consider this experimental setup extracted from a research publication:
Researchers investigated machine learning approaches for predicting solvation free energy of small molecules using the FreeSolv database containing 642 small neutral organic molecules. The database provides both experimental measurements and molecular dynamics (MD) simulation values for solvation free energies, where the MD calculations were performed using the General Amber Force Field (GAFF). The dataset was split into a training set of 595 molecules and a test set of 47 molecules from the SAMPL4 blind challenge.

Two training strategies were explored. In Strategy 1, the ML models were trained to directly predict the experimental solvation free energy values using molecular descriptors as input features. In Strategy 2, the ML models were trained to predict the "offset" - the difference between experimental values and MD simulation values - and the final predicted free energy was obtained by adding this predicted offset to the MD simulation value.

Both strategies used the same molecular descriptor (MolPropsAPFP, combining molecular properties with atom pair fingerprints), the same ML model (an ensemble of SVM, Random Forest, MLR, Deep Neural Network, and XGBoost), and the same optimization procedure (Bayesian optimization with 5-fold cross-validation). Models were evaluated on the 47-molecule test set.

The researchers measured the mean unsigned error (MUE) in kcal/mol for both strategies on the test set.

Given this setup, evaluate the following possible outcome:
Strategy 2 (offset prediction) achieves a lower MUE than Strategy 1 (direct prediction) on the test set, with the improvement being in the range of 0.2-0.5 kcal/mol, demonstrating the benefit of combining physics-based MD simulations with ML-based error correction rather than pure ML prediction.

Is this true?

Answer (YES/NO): YES